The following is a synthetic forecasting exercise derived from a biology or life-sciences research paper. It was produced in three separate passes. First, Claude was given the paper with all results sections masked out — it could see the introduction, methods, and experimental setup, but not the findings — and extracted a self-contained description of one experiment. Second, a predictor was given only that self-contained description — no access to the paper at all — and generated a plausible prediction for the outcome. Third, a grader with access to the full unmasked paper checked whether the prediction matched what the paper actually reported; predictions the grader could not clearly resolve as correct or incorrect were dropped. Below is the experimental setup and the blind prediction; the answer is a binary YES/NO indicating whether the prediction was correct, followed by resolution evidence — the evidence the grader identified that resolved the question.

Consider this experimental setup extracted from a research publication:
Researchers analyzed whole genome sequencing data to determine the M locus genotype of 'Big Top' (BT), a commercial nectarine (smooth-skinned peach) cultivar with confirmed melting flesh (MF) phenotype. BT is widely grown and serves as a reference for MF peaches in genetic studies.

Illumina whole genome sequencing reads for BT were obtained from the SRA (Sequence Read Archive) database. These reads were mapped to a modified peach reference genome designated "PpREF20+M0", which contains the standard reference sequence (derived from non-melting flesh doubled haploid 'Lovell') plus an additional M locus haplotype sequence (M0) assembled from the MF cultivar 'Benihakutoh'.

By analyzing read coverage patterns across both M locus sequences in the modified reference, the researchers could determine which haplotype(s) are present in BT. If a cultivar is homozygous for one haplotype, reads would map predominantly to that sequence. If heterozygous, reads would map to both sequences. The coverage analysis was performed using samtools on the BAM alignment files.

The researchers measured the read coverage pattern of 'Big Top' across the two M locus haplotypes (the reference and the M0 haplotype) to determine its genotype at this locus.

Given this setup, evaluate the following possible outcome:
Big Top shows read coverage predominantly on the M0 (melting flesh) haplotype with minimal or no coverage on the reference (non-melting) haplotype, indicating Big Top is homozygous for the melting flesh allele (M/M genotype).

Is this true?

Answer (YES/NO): NO